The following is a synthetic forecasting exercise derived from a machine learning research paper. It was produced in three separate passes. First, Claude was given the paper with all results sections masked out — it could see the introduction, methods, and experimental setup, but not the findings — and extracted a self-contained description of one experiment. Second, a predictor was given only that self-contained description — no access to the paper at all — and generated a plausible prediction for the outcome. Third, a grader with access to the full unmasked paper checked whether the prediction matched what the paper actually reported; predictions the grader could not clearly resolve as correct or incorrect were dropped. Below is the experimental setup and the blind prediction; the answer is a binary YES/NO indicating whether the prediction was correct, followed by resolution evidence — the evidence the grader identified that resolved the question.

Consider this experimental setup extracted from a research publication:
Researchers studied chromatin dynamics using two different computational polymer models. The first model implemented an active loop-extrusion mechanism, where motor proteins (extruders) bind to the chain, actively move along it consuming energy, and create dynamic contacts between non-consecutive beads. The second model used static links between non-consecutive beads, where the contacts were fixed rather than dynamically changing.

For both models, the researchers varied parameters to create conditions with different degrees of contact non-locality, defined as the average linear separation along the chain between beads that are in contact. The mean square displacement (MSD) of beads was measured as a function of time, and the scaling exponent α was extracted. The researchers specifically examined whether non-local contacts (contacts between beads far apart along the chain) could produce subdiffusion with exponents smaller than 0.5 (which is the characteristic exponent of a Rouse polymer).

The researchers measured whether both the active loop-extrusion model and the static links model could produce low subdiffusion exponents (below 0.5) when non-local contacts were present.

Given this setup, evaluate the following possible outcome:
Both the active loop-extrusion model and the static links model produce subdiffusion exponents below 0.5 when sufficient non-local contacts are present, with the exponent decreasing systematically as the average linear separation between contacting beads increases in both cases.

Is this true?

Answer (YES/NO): YES